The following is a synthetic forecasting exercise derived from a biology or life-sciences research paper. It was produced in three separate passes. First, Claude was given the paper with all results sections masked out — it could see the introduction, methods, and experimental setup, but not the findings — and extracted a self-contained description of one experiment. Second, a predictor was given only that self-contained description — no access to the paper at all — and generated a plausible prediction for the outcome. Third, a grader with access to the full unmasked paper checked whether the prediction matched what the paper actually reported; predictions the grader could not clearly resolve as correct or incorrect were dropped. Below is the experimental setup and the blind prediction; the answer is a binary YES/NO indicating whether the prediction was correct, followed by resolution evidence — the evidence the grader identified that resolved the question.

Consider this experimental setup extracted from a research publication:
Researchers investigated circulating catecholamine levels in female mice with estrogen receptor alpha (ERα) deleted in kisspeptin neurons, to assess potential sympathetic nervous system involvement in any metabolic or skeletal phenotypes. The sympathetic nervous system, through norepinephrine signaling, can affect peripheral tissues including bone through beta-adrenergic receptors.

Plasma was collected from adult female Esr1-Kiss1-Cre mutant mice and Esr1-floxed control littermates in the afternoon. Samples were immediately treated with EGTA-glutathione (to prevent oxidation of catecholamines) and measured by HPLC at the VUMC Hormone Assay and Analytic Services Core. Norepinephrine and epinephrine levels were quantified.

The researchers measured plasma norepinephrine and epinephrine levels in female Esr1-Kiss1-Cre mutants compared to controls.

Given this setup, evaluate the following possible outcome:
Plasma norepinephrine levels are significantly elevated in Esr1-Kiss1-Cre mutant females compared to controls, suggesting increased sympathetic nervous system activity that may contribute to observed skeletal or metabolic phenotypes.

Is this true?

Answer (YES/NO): NO